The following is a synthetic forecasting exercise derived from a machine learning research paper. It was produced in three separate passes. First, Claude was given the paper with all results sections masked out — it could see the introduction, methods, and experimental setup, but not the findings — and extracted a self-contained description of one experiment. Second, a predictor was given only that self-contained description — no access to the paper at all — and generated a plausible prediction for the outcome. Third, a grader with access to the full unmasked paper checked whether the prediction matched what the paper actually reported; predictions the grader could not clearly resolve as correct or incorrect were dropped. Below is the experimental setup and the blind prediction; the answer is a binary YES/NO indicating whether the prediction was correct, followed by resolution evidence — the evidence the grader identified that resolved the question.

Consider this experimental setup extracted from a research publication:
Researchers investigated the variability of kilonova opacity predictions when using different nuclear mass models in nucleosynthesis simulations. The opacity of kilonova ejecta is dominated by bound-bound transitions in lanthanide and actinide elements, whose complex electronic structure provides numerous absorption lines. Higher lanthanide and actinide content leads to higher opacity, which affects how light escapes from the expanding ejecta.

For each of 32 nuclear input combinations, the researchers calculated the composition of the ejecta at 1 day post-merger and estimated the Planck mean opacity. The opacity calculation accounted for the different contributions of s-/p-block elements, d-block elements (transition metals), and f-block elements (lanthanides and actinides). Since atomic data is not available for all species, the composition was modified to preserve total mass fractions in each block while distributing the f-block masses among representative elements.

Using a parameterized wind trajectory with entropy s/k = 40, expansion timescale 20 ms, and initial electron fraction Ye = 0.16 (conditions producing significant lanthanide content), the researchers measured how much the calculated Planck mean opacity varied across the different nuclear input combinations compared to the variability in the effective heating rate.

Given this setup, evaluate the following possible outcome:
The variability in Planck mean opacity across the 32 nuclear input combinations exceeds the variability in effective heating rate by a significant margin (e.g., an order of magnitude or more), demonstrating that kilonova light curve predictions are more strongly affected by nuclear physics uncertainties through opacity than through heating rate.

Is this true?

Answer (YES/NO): NO